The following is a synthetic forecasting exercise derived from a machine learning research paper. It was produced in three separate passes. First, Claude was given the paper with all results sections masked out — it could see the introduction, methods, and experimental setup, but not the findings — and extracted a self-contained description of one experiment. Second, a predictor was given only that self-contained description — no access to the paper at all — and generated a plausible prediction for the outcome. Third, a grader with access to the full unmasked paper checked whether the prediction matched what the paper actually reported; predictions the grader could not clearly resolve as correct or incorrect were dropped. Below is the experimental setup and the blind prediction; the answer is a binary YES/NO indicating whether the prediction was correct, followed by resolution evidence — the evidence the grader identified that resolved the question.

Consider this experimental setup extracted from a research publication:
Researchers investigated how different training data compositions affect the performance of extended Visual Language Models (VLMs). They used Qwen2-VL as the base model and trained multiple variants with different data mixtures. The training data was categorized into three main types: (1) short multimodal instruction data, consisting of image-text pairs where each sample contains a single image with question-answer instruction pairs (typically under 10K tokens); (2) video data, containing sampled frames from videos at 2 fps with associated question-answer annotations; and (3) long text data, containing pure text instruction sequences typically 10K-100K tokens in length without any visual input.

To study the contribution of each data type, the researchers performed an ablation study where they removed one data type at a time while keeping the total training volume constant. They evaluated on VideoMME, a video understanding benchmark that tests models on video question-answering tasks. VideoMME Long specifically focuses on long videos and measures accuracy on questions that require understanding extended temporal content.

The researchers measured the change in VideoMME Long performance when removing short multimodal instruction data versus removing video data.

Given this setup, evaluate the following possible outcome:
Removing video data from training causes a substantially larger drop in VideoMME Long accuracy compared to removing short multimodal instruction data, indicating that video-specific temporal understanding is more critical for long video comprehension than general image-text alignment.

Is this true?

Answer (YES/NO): YES